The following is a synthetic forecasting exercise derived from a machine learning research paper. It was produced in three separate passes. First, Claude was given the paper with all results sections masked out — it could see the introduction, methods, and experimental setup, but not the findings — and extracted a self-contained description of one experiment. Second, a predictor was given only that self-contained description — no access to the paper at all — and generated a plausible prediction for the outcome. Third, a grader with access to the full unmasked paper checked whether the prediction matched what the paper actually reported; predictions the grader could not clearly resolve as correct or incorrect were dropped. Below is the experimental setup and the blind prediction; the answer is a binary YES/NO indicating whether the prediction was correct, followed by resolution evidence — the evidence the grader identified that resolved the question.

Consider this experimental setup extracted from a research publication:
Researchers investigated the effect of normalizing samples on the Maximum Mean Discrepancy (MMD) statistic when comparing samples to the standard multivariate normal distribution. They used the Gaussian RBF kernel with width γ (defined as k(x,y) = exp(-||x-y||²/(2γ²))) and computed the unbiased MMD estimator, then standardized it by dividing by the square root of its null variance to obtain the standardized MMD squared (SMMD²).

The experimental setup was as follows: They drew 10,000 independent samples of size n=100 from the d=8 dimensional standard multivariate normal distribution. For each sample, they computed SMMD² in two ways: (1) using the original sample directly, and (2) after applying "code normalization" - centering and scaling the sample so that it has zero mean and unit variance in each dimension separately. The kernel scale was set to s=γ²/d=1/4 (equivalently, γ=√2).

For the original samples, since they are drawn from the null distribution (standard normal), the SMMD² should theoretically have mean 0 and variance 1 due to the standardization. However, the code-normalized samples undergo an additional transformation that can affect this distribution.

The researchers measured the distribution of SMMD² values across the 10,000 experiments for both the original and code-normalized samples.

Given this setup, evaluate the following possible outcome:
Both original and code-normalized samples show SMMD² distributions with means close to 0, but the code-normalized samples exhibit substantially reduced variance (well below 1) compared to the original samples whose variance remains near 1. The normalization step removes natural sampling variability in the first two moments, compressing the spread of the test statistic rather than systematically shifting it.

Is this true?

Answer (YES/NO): NO